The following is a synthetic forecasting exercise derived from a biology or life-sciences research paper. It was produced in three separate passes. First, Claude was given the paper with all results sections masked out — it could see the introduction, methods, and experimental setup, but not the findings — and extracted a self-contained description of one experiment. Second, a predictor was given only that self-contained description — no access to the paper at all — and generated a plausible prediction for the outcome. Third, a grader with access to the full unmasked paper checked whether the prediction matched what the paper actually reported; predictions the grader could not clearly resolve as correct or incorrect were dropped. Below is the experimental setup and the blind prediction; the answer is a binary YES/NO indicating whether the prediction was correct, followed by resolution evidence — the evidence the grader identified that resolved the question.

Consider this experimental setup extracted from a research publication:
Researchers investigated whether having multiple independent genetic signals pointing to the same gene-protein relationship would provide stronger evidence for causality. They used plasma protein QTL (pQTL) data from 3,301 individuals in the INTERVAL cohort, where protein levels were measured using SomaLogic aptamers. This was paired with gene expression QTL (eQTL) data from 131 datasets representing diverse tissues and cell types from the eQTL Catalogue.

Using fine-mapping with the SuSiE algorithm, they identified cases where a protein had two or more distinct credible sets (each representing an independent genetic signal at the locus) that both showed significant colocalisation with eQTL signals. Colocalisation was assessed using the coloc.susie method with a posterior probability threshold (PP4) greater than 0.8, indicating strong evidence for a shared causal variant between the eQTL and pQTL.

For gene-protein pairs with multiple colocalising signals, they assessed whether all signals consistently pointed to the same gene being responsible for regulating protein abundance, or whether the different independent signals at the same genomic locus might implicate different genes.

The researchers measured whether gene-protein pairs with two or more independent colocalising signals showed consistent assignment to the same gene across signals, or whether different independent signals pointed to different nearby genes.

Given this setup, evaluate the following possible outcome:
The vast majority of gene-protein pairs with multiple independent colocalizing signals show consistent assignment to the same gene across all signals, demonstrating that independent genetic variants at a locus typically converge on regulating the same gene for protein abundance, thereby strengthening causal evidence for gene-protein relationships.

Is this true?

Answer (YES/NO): NO